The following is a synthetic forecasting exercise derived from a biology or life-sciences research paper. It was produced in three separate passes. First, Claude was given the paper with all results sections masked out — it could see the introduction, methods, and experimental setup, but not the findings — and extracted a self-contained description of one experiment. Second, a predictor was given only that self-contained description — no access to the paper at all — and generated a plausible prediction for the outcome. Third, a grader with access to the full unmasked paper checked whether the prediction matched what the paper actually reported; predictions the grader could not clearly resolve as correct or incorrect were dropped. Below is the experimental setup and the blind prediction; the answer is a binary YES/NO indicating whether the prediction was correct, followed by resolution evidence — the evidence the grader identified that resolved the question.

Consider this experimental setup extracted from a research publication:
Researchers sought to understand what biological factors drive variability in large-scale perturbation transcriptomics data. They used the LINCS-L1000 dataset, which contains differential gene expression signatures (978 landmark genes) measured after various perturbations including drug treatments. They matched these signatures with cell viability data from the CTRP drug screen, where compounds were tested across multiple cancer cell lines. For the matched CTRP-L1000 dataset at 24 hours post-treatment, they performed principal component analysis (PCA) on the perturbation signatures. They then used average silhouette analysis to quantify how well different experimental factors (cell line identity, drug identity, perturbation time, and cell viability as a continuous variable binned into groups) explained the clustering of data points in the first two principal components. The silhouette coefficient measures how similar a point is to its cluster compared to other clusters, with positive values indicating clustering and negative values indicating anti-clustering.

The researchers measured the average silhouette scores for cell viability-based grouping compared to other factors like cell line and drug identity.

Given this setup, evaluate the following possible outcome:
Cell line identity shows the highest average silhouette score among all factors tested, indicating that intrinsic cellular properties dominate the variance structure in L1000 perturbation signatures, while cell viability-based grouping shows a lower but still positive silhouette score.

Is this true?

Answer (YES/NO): NO